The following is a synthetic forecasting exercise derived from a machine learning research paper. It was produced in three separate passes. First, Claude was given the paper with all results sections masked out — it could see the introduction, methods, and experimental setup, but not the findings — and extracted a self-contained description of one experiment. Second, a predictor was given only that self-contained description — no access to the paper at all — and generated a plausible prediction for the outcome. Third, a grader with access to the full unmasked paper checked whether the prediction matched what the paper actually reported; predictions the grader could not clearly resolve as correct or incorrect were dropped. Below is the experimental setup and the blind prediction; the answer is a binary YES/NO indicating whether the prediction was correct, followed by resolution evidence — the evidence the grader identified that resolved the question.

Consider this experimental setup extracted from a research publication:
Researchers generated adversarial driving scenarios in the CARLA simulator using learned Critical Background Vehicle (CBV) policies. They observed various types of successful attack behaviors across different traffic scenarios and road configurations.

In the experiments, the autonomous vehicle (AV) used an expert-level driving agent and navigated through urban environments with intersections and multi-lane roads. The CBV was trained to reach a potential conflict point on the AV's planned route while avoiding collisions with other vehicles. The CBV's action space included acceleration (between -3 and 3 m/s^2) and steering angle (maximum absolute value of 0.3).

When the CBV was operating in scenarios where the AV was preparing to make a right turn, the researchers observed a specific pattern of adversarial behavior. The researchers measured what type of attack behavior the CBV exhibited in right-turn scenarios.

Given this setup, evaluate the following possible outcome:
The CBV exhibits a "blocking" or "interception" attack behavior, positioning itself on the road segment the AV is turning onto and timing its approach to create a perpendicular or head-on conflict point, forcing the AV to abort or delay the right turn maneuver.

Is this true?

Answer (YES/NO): NO